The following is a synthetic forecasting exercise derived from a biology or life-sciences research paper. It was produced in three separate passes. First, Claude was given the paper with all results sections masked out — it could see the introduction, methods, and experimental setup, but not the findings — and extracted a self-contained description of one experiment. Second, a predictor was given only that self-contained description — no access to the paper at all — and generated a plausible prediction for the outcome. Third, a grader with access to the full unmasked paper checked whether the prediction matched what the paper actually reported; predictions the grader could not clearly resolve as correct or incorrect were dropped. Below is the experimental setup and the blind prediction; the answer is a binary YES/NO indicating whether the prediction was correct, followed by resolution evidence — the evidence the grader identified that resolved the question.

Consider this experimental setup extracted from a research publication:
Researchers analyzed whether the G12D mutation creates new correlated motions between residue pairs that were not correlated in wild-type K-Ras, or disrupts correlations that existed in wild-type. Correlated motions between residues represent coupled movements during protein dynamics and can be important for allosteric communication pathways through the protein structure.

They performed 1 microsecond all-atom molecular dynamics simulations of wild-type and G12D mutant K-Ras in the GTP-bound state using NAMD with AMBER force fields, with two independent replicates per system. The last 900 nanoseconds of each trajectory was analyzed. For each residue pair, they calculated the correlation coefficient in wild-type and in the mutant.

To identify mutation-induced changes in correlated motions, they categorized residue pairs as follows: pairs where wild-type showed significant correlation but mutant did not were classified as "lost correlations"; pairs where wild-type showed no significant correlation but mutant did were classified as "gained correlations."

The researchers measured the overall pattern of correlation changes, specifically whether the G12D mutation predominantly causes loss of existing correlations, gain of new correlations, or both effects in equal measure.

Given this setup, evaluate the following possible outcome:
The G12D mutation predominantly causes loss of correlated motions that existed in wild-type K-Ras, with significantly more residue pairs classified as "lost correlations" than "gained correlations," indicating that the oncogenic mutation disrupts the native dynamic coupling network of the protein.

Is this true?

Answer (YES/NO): NO